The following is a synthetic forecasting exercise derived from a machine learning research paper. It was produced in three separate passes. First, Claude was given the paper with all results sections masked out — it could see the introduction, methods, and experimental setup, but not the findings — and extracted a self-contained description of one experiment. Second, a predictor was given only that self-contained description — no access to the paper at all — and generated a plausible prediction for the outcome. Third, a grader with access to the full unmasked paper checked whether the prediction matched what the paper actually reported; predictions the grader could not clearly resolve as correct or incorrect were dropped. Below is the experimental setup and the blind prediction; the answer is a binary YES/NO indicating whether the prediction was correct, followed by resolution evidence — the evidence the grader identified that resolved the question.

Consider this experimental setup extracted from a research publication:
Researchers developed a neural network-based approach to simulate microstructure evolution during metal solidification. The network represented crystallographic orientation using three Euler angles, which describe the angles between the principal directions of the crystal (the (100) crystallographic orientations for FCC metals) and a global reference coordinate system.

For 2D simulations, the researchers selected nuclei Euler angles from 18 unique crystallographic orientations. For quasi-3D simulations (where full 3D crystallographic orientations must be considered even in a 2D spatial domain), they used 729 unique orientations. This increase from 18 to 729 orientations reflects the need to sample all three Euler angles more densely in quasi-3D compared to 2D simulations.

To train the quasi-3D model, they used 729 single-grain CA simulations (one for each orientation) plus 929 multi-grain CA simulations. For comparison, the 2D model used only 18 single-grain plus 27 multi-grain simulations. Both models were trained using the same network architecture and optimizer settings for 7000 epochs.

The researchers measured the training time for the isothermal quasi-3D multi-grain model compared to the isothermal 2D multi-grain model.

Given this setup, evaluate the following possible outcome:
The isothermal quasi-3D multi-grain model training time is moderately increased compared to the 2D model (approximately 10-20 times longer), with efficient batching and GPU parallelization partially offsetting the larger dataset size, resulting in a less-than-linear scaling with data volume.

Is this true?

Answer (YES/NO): NO